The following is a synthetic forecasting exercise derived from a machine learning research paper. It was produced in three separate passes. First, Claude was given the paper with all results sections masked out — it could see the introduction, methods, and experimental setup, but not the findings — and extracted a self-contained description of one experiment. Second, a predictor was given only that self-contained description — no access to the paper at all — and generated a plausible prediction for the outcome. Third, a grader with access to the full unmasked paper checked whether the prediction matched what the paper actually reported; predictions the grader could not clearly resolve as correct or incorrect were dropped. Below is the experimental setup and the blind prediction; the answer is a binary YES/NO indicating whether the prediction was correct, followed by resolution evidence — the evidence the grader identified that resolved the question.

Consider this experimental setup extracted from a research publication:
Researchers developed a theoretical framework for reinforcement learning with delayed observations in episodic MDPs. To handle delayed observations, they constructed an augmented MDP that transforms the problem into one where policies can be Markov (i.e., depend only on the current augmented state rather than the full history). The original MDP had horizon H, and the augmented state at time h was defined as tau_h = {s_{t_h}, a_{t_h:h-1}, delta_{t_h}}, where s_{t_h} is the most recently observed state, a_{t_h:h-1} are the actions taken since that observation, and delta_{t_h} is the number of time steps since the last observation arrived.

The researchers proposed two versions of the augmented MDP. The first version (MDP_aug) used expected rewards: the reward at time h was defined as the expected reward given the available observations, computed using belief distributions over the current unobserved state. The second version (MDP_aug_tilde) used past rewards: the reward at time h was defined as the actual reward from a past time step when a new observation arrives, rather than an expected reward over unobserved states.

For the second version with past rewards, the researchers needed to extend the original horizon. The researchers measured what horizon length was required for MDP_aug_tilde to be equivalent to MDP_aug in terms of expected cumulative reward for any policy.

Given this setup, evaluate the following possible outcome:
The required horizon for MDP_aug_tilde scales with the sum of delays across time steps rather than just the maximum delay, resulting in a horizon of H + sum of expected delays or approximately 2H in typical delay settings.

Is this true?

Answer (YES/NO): NO